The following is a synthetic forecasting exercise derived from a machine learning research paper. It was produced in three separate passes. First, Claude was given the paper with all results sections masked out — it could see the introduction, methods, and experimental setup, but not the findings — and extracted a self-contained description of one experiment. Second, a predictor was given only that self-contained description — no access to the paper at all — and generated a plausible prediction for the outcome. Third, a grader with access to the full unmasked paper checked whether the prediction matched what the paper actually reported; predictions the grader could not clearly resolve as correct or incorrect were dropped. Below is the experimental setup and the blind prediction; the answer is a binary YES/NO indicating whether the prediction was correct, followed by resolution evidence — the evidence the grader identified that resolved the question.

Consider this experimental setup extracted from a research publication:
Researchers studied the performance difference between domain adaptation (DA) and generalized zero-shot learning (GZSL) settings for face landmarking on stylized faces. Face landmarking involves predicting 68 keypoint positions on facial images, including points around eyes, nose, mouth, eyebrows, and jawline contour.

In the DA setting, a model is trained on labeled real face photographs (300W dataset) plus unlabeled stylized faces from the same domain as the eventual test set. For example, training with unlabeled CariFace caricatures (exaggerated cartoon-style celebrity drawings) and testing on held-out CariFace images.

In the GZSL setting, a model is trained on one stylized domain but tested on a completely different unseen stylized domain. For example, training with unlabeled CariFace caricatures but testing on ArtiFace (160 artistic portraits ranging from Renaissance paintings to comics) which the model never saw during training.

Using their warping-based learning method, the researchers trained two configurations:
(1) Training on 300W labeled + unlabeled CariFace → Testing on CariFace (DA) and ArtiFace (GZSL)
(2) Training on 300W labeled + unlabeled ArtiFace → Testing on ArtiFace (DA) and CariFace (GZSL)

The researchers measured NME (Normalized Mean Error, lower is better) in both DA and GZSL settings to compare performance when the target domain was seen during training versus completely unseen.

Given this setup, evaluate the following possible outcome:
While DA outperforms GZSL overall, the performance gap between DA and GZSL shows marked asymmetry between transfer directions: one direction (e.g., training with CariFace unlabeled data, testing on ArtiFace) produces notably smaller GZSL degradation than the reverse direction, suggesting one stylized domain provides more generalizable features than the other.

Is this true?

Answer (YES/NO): YES